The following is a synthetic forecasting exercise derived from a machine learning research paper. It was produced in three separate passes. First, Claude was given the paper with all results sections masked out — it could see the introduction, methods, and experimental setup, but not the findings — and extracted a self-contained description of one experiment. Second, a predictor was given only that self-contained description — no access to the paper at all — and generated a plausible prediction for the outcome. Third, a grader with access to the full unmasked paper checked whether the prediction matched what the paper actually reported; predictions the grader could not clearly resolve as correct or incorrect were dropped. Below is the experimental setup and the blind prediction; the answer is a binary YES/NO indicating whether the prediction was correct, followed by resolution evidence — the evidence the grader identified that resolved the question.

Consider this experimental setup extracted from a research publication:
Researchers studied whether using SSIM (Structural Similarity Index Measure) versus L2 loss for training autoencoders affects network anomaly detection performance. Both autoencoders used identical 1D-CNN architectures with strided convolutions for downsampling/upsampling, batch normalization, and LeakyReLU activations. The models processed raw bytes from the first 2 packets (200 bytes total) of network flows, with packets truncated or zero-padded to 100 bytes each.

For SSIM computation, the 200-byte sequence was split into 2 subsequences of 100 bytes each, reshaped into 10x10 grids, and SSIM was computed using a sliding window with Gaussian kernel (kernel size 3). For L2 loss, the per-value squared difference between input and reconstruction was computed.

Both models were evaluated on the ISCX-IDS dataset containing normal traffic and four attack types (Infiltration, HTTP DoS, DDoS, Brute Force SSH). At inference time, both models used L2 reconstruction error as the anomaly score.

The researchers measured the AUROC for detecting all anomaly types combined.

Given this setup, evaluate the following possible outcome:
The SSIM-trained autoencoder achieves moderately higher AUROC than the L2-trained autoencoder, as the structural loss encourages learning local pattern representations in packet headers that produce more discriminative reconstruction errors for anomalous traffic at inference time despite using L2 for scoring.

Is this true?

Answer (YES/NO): NO